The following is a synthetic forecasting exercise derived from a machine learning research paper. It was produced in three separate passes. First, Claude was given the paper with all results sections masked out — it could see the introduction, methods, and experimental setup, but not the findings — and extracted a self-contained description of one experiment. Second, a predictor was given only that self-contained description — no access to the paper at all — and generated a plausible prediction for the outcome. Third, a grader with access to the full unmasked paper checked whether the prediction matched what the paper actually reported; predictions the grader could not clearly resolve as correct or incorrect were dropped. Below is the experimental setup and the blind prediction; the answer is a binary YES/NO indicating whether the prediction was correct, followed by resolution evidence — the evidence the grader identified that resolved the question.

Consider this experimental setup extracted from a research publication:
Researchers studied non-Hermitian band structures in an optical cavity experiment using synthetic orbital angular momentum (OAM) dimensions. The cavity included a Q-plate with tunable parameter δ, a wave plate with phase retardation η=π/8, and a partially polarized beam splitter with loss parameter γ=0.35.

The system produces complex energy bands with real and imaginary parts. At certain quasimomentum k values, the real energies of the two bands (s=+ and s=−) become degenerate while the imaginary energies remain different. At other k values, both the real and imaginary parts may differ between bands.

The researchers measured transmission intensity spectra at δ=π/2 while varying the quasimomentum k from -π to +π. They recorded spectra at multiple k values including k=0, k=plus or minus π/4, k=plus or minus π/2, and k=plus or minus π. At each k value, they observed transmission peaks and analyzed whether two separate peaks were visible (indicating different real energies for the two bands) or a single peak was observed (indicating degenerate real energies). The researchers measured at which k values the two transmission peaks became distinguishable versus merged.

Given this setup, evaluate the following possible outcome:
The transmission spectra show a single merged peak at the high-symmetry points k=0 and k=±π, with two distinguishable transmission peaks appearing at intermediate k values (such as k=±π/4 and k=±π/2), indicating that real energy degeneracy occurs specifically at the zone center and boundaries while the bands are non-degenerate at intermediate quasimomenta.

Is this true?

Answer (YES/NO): NO